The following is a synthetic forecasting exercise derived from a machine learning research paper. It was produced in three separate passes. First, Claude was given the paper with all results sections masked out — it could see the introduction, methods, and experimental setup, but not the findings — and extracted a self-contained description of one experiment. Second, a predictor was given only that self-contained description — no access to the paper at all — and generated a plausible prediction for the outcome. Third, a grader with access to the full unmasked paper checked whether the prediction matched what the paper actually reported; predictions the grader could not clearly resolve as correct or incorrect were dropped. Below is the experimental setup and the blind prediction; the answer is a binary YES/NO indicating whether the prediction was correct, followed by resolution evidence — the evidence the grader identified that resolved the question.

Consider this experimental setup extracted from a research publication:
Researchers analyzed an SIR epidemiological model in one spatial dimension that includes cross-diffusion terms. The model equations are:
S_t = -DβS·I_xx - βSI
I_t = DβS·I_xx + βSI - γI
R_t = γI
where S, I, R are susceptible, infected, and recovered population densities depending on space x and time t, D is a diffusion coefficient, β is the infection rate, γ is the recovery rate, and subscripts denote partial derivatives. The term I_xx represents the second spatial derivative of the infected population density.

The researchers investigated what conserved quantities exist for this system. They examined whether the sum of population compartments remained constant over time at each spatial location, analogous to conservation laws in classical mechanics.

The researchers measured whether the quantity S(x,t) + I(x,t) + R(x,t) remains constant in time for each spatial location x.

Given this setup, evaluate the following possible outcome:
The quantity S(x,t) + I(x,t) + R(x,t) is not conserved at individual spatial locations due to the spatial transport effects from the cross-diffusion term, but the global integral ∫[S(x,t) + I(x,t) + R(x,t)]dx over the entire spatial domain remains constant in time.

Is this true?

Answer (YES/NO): NO